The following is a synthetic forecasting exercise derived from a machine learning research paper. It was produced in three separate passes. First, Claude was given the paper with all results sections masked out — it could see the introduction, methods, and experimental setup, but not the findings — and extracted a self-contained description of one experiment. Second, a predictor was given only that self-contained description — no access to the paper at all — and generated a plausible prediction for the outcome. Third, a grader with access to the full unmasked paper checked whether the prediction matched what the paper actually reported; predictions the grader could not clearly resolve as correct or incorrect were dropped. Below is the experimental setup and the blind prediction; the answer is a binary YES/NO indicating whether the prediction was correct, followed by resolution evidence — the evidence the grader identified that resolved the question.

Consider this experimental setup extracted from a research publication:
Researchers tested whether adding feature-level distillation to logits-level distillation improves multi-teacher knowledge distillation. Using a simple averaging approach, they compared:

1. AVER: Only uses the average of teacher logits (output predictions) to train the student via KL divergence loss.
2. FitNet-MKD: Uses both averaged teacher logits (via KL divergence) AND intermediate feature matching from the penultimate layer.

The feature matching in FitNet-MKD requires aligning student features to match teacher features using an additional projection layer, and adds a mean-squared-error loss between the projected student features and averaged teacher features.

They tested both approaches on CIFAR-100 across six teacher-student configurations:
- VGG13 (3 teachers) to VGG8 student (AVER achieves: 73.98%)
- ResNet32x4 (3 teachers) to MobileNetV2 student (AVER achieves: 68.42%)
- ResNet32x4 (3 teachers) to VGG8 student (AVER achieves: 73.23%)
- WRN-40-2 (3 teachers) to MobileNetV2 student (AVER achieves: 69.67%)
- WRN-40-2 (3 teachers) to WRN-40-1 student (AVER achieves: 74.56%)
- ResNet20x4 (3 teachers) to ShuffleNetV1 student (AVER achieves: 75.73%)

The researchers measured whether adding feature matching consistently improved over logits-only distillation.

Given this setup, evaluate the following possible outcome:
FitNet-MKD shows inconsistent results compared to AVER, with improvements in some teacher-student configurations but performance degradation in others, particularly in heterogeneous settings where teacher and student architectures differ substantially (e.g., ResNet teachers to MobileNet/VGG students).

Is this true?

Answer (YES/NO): NO